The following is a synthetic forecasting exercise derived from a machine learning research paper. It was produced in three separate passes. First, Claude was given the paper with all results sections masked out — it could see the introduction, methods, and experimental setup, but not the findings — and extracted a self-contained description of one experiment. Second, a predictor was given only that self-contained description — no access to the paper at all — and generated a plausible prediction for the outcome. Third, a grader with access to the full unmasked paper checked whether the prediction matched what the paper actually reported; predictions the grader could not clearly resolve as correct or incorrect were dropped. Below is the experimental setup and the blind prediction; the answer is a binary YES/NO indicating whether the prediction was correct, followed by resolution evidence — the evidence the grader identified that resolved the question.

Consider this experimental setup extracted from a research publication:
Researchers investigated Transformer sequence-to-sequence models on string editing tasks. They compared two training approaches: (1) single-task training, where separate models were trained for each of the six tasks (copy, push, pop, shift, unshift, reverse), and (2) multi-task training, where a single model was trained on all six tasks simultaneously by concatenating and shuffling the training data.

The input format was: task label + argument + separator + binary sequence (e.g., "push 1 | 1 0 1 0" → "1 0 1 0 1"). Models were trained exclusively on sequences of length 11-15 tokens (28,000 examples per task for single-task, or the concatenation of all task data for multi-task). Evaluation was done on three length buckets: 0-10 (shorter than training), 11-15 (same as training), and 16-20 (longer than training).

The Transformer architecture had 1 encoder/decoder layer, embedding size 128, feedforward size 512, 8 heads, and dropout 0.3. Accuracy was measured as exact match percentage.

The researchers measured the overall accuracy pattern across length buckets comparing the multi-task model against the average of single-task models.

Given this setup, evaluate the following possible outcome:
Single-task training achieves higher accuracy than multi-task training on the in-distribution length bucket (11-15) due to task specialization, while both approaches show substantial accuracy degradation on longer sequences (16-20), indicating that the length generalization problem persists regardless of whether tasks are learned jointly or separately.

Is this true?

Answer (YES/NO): NO